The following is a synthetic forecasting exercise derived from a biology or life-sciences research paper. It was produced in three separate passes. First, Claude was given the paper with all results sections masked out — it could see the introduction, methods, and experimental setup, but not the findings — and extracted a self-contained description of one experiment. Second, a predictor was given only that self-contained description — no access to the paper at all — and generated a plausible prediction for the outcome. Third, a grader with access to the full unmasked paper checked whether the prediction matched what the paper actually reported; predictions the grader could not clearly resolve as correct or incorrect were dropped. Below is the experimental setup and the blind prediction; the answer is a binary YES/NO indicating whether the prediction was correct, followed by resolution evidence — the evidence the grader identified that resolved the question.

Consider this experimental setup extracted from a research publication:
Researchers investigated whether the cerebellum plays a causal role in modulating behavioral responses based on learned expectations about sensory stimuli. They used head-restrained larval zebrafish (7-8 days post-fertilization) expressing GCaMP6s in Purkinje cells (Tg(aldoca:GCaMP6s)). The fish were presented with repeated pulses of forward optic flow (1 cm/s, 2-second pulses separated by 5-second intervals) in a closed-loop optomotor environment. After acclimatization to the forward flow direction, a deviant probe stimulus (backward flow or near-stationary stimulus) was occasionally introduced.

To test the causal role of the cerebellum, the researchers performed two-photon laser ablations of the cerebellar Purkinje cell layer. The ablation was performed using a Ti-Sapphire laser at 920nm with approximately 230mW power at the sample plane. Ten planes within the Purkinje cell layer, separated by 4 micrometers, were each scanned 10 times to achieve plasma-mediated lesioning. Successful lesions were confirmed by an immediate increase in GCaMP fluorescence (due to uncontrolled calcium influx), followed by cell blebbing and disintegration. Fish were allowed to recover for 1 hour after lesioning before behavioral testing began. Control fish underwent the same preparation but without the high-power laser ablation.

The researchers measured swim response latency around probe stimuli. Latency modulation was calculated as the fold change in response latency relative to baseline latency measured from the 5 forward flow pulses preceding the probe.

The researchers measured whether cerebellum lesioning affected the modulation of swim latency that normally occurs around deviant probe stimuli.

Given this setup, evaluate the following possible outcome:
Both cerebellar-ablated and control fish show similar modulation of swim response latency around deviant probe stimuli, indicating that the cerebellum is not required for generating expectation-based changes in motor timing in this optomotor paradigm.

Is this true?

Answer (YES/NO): NO